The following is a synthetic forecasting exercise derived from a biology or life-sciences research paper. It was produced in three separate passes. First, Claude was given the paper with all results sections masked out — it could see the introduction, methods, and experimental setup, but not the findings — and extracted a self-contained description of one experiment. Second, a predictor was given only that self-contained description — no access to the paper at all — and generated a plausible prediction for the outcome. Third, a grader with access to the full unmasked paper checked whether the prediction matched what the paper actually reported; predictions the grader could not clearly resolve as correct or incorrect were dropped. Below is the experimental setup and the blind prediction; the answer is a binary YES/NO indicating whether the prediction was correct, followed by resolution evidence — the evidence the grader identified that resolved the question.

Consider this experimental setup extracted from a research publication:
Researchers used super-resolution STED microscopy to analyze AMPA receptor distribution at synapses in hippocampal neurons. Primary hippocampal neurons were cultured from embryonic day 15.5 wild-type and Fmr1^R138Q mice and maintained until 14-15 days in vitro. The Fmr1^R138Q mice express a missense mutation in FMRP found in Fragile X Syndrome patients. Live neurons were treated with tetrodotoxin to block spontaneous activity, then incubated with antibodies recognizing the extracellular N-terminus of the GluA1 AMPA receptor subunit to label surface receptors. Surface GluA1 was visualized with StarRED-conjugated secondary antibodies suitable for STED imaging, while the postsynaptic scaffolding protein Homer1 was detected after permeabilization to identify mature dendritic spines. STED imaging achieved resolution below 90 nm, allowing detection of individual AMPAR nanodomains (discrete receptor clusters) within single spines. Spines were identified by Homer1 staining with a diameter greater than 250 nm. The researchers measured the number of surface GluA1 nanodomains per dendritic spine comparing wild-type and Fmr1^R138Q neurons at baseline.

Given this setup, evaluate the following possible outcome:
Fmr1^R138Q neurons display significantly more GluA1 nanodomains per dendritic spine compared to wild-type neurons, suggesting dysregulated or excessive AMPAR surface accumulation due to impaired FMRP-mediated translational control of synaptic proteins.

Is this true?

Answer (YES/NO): YES